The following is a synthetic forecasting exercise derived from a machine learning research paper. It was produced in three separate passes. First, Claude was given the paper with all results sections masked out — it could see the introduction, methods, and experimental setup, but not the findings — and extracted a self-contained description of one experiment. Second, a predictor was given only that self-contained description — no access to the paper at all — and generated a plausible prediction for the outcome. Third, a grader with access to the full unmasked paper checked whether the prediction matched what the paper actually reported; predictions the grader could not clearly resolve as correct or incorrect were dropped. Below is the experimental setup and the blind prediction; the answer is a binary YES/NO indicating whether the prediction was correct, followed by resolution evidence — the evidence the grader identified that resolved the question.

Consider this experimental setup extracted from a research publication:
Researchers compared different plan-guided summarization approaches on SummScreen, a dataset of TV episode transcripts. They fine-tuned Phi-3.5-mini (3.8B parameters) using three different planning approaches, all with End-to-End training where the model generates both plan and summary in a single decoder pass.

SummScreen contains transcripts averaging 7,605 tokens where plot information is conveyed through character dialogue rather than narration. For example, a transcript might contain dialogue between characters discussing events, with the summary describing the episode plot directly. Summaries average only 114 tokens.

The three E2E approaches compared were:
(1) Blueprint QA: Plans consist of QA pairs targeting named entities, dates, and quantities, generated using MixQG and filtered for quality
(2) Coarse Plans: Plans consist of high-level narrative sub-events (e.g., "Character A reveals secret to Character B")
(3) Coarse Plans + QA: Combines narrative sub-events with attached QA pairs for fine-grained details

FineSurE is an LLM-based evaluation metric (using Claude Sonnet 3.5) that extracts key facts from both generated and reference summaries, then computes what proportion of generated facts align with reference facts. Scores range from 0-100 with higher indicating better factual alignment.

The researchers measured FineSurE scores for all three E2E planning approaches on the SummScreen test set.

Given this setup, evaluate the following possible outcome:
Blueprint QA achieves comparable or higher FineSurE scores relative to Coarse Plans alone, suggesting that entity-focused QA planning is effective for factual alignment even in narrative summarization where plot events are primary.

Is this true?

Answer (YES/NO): YES